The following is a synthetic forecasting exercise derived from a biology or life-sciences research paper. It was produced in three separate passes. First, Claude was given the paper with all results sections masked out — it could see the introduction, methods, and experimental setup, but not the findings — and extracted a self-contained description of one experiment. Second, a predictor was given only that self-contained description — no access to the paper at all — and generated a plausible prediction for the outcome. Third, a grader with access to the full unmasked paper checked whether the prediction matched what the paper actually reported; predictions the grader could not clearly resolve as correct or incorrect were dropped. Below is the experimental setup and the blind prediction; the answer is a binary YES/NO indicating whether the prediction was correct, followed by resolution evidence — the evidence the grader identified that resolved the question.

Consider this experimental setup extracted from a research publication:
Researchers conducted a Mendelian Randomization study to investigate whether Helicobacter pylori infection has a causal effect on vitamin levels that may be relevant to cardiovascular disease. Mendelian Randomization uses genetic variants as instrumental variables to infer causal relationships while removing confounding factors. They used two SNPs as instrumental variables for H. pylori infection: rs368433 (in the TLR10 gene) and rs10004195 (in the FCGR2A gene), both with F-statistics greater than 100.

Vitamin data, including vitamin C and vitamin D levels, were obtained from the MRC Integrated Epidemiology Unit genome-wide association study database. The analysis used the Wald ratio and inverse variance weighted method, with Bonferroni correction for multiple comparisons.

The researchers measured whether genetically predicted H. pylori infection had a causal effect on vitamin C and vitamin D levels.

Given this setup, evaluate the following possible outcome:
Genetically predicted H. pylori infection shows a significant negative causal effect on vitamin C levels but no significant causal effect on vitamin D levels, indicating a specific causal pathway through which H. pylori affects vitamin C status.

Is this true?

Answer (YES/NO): NO